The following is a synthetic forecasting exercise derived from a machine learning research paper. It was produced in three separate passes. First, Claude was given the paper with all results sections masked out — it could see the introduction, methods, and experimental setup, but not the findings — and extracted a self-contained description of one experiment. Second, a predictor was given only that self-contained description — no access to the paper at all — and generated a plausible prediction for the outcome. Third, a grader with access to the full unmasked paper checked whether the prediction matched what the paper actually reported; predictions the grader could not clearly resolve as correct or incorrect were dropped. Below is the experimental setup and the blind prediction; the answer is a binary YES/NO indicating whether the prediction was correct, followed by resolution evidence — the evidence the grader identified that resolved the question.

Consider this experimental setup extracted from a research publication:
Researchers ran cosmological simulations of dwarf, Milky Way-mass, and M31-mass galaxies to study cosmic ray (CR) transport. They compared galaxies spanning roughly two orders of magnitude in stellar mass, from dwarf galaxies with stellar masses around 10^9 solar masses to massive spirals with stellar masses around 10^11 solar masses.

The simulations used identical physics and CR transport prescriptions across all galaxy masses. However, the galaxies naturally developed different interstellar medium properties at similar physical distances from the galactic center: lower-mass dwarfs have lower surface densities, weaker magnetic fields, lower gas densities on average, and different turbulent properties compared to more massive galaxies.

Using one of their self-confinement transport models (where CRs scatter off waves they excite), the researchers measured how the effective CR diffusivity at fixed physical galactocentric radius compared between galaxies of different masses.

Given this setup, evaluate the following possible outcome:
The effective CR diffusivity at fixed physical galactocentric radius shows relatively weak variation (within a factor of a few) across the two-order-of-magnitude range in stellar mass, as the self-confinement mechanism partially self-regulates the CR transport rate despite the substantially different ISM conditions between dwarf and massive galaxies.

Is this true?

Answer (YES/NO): NO